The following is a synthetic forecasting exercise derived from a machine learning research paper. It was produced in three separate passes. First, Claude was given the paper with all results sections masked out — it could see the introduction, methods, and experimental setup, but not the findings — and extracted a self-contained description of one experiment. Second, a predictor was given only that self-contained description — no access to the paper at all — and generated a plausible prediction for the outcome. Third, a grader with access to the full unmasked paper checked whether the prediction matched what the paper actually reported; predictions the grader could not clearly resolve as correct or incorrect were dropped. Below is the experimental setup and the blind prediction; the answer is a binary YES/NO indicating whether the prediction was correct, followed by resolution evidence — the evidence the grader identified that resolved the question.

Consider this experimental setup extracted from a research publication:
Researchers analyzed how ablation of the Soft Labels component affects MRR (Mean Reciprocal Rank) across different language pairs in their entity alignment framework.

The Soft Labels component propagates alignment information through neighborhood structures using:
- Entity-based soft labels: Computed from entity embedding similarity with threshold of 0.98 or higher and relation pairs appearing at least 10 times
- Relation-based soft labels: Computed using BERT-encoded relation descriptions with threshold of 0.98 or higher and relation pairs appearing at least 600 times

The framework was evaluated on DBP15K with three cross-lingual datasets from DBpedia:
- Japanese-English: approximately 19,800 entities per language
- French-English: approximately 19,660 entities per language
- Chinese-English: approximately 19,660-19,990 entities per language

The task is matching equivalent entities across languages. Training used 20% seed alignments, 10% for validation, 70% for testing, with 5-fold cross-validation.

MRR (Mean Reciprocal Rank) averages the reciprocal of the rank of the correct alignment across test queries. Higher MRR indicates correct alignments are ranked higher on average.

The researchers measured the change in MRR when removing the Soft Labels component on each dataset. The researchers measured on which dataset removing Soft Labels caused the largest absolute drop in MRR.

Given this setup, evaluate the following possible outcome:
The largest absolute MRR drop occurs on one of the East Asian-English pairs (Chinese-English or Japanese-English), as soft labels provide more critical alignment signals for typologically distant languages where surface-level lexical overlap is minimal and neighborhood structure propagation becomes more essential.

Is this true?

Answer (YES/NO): YES